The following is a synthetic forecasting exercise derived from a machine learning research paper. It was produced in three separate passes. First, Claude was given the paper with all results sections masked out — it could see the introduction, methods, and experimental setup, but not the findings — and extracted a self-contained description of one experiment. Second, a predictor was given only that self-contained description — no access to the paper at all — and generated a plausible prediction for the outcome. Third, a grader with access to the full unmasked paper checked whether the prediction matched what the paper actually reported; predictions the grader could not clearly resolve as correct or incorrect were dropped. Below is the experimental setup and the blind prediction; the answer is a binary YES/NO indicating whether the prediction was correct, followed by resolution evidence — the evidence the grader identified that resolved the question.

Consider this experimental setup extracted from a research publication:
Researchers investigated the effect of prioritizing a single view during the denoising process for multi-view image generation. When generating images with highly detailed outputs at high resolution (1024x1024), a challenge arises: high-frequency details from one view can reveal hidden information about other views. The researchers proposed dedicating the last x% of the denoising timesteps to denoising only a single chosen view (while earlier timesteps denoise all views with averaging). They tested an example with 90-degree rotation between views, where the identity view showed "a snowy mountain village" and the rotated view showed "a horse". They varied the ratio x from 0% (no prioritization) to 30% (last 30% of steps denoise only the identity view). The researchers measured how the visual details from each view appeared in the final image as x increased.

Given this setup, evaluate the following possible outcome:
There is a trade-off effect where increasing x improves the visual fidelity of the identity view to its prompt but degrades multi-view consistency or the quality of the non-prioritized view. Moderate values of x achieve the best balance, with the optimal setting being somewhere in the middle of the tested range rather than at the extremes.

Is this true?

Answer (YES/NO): NO